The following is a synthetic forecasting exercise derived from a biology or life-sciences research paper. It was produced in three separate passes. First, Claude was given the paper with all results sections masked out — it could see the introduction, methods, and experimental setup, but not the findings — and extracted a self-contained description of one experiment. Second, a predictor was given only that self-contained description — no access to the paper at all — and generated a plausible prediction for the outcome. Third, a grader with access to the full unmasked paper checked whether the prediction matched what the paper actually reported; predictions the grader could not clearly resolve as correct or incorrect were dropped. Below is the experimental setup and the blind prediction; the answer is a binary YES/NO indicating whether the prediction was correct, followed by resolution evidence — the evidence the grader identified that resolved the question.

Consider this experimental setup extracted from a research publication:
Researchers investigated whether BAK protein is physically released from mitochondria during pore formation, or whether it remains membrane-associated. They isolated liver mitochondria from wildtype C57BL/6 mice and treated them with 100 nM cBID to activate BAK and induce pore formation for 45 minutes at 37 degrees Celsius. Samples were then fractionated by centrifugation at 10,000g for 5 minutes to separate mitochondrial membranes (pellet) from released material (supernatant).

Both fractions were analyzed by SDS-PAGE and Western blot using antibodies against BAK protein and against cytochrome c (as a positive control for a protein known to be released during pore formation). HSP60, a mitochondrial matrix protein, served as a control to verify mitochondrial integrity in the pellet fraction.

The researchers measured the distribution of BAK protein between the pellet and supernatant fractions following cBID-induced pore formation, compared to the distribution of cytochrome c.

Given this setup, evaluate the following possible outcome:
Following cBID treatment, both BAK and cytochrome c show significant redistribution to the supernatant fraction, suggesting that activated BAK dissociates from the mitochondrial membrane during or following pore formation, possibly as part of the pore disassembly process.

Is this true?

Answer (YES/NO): NO